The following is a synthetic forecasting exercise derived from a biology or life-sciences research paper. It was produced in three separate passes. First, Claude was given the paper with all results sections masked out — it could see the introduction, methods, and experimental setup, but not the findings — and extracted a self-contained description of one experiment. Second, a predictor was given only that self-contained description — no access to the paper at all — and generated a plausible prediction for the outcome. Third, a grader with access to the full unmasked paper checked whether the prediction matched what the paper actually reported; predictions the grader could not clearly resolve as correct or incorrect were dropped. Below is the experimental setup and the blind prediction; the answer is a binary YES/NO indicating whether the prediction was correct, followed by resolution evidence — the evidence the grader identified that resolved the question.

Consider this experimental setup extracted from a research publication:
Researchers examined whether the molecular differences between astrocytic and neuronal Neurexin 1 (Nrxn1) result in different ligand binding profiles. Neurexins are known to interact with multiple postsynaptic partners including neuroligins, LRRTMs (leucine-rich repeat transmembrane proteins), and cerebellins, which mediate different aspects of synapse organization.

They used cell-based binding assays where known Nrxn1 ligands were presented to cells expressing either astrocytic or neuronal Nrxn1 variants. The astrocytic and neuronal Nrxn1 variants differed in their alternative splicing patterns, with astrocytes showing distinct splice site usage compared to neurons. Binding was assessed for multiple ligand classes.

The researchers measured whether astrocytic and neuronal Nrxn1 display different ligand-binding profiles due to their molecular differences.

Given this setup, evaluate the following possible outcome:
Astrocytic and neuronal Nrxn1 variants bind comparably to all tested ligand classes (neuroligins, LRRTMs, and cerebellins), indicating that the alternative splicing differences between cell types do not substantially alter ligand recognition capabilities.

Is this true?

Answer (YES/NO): NO